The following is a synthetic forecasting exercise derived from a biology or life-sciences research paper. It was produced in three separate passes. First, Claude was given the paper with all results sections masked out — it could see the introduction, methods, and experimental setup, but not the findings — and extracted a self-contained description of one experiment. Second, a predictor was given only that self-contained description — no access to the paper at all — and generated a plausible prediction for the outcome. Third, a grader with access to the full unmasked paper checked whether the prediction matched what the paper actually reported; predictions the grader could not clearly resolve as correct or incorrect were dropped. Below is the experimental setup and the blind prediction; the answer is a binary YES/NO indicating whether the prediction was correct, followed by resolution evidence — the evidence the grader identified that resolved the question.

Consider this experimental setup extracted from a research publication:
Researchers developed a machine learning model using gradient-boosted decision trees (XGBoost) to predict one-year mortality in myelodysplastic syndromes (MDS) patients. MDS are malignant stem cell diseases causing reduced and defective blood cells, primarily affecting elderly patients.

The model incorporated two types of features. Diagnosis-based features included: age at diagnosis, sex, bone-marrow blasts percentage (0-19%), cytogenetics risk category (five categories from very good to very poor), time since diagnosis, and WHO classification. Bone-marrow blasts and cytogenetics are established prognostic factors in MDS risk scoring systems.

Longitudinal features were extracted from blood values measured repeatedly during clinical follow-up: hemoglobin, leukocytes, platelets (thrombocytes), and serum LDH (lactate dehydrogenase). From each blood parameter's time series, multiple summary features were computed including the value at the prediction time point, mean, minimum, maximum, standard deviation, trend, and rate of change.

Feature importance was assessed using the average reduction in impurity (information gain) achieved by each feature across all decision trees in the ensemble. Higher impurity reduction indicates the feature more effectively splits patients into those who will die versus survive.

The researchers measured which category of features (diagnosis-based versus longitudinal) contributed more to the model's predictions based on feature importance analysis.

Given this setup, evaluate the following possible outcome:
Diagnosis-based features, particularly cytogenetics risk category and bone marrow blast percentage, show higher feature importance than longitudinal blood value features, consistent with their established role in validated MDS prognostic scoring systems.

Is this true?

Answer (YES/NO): NO